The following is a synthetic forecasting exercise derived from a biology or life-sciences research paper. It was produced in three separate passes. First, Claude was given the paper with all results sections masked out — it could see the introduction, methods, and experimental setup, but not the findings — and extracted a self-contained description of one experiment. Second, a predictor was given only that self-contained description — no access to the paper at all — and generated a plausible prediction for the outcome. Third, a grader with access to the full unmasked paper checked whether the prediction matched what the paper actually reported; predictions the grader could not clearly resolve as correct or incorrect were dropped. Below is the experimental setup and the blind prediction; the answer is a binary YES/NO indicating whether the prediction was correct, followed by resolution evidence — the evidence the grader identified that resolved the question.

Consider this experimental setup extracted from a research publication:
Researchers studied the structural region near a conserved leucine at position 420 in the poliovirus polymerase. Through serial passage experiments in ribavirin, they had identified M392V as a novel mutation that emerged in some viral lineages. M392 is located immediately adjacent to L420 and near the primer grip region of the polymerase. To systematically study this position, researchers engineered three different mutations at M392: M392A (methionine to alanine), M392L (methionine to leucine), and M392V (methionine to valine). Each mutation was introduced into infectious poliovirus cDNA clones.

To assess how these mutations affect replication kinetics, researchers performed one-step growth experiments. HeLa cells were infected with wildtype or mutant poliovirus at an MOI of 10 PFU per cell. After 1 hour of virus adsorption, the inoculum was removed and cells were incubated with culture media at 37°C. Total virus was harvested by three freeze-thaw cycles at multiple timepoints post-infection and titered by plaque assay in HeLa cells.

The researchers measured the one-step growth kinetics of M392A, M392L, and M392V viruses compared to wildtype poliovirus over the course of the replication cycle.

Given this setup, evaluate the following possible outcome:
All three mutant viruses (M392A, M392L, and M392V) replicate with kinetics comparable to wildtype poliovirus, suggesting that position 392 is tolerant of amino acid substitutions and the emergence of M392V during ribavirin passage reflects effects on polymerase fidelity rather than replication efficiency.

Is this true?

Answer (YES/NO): YES